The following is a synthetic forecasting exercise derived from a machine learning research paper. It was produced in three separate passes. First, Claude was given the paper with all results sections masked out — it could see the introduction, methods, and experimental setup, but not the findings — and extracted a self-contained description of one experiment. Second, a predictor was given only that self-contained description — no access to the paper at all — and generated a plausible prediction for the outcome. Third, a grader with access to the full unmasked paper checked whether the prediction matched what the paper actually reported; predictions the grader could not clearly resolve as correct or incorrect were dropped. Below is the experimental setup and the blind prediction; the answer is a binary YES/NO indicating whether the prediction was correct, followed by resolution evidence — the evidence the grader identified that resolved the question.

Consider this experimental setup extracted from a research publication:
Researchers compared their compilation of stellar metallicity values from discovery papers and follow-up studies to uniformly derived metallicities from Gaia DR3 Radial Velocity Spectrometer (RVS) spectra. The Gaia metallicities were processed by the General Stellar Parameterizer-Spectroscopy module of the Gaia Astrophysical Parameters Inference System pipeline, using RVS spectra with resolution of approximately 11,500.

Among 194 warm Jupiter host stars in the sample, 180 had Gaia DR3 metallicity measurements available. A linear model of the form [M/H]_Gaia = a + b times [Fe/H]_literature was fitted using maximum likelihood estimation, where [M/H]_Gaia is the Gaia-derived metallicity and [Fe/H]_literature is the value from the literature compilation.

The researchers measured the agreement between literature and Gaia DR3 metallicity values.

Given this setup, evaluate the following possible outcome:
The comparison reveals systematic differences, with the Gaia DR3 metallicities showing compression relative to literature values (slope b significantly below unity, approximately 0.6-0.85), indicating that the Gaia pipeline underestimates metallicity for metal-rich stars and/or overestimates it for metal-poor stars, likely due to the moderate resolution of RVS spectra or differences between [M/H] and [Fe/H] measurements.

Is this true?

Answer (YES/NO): NO